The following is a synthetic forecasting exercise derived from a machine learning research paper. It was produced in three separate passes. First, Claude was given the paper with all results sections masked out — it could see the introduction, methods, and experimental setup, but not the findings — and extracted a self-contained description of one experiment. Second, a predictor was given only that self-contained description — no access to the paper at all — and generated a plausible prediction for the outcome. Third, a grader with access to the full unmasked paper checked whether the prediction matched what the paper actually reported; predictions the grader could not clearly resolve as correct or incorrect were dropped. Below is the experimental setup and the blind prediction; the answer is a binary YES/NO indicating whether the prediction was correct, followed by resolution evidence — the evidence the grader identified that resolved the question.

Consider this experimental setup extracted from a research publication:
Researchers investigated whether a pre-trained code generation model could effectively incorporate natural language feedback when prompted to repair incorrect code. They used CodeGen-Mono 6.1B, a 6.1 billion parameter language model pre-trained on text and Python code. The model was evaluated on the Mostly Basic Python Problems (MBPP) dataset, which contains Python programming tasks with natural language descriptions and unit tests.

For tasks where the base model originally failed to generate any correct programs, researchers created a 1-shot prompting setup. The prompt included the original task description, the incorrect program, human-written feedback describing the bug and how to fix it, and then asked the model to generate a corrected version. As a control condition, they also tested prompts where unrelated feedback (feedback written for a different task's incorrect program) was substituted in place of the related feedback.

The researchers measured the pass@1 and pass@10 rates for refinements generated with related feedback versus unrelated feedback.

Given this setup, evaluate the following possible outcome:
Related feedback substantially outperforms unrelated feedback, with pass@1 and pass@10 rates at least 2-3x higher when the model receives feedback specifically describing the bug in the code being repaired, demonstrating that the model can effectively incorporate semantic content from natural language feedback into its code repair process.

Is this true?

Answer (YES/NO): YES